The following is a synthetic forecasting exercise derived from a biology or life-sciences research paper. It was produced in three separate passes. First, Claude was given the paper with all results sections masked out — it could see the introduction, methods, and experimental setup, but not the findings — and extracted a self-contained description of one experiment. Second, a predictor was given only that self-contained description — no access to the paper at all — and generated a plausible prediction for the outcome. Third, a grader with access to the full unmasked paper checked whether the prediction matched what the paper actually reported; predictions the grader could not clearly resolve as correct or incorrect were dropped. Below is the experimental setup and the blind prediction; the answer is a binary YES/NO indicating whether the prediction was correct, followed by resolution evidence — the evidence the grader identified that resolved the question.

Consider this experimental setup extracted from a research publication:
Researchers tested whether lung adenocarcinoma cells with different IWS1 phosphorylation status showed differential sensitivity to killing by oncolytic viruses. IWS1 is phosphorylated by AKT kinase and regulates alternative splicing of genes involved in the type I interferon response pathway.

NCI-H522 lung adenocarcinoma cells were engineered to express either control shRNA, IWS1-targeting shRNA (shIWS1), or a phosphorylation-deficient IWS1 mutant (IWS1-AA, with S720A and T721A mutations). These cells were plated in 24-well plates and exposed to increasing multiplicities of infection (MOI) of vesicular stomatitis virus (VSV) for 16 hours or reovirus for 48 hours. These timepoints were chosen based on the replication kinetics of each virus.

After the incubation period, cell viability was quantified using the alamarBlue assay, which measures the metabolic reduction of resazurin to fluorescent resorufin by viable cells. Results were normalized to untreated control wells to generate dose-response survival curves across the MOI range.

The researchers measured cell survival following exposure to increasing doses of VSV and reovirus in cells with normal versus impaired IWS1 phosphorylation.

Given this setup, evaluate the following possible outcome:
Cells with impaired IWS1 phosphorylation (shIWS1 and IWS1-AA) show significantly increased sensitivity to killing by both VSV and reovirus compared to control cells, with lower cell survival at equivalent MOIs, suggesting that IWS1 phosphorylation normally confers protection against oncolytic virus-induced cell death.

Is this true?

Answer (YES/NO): YES